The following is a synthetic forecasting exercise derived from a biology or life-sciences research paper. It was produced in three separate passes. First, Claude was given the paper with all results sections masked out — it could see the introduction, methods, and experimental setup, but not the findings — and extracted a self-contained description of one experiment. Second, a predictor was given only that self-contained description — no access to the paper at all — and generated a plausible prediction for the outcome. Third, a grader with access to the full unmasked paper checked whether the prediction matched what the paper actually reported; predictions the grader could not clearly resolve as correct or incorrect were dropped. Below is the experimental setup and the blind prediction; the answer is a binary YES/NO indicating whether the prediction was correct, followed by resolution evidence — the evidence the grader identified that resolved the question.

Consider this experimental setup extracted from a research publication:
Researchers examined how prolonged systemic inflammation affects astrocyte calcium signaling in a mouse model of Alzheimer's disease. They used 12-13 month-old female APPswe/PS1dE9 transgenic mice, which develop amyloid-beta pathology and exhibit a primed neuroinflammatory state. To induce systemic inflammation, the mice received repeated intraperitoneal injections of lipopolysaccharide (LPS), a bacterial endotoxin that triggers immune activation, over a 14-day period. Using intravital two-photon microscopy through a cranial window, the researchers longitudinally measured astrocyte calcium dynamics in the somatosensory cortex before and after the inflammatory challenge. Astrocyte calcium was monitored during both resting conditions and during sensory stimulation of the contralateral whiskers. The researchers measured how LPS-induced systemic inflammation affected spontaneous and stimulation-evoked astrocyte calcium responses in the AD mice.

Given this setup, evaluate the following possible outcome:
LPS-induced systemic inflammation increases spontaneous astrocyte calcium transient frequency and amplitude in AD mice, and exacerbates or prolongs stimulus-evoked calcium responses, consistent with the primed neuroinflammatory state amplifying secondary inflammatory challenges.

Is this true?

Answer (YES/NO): NO